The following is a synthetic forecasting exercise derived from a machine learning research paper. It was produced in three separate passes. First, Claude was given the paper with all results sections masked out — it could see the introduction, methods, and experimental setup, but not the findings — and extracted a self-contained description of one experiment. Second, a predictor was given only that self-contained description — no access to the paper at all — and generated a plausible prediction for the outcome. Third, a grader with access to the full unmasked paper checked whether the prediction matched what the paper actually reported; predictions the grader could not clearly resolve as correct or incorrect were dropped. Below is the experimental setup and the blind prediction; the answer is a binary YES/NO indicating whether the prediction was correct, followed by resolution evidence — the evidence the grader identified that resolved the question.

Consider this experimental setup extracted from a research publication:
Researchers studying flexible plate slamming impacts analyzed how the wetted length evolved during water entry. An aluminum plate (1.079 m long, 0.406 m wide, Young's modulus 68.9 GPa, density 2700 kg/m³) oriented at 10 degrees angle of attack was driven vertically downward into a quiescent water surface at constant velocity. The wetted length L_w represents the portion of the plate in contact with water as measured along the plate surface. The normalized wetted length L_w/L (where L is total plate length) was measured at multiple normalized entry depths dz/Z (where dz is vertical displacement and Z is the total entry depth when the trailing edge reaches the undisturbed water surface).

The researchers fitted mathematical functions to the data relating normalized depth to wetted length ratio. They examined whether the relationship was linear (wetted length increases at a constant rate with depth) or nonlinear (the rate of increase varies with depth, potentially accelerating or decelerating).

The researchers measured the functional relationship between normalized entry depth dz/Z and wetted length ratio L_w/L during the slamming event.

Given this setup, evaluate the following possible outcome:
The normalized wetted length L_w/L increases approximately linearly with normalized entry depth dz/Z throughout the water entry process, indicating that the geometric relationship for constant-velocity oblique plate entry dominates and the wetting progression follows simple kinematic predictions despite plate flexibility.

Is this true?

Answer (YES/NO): YES